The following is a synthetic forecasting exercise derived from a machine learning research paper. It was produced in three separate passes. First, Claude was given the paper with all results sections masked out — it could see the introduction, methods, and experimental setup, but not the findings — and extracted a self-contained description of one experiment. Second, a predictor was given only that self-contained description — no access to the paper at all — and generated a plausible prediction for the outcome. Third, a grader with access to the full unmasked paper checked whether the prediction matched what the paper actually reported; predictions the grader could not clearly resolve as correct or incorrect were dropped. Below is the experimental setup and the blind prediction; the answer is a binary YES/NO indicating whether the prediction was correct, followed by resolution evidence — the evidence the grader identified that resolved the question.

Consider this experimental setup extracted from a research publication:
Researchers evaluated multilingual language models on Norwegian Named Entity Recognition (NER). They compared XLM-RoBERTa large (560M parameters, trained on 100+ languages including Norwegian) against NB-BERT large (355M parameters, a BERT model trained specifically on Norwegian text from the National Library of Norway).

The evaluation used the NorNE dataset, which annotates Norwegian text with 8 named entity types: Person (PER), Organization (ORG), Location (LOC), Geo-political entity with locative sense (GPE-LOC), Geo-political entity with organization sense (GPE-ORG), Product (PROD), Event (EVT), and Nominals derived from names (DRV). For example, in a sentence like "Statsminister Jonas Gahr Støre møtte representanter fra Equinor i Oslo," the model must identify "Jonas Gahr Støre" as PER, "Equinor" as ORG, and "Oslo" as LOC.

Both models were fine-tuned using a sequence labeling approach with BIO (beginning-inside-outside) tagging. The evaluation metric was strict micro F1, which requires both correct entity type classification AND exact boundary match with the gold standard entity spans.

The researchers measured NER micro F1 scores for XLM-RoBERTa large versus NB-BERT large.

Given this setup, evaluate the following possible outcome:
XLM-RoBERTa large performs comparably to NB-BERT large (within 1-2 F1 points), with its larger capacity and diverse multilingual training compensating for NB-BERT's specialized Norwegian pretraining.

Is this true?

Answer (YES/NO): NO